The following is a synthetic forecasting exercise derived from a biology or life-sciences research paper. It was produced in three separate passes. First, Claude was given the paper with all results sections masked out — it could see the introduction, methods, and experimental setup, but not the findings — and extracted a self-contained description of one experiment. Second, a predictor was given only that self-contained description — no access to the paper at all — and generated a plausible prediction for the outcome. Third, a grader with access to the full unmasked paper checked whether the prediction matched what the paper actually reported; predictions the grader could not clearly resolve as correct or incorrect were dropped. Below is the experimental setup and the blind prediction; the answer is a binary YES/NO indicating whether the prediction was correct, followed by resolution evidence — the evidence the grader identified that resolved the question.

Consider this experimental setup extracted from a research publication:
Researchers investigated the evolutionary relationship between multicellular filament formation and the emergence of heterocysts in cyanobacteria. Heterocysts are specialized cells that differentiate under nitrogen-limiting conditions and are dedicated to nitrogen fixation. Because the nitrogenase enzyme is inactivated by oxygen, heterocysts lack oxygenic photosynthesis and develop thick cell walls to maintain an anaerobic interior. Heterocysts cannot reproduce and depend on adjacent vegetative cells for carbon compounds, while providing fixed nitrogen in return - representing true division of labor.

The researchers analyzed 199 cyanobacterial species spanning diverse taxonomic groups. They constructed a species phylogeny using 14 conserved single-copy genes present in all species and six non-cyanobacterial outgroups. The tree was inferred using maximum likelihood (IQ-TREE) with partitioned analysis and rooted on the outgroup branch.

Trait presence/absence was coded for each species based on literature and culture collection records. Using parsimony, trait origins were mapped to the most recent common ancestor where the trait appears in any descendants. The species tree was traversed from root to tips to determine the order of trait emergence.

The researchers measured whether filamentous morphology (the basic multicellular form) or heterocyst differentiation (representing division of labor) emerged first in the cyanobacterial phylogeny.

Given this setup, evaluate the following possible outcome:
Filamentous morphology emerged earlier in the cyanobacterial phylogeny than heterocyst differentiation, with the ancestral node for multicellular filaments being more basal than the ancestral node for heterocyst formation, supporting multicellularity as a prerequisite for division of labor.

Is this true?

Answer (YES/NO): YES